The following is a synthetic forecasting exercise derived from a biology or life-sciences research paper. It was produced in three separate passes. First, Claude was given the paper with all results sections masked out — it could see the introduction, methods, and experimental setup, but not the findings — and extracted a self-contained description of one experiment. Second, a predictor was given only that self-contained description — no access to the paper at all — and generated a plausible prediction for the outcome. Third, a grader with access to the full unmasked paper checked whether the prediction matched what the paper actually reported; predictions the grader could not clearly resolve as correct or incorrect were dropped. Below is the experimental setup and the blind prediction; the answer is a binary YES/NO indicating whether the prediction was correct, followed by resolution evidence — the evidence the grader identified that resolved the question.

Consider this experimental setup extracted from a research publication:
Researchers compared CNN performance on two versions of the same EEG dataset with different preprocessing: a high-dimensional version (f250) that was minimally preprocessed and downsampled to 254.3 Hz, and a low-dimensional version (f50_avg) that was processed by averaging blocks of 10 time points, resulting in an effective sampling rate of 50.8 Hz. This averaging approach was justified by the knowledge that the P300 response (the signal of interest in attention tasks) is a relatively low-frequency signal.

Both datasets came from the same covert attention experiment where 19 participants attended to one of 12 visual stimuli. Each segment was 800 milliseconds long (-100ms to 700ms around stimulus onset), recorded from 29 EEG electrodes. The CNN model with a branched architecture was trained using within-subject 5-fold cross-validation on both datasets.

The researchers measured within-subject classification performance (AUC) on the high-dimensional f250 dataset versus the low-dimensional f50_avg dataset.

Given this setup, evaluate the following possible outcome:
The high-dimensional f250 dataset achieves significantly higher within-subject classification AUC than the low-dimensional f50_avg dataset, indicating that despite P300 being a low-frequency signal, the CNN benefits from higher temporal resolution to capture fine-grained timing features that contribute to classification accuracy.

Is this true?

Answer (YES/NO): NO